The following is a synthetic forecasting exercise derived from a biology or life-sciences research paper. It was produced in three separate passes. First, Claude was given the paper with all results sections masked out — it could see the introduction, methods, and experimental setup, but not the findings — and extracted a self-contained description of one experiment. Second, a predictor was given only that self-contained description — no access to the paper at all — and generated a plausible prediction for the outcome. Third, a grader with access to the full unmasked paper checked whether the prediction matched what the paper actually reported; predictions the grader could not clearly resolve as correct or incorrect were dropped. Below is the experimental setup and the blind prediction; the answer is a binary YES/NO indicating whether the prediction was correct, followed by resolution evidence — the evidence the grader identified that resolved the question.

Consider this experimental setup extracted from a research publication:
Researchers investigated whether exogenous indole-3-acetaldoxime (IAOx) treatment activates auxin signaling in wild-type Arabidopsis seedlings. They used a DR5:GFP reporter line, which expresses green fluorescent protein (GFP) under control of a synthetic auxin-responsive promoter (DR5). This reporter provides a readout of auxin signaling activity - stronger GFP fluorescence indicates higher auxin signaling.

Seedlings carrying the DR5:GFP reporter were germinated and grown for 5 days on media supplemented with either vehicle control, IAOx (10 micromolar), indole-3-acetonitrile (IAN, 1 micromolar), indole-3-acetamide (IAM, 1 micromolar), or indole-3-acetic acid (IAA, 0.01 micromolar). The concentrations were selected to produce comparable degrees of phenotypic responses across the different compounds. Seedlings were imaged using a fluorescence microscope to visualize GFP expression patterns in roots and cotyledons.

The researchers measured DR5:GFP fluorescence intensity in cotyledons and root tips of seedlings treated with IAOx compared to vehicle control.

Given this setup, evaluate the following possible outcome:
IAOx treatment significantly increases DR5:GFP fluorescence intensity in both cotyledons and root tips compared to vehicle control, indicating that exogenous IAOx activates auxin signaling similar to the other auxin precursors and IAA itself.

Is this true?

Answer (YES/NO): NO